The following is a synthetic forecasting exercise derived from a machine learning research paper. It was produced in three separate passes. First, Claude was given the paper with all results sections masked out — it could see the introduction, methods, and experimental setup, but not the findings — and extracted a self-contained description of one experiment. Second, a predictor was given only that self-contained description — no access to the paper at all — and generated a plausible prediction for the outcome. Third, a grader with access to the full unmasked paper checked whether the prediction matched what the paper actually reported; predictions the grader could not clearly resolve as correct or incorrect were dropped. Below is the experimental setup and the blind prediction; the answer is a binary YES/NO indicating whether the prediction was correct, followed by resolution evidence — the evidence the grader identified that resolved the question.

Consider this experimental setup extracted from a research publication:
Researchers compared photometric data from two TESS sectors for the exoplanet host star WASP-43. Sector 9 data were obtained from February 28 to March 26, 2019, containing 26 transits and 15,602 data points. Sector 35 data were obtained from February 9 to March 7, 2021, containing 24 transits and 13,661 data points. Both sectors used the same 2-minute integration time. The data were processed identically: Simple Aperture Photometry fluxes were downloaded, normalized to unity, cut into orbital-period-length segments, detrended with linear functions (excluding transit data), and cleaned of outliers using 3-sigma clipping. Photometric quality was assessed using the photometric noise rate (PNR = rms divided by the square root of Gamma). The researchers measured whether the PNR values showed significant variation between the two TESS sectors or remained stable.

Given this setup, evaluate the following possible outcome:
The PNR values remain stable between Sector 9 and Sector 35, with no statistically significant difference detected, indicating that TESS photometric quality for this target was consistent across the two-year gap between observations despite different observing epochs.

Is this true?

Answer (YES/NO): YES